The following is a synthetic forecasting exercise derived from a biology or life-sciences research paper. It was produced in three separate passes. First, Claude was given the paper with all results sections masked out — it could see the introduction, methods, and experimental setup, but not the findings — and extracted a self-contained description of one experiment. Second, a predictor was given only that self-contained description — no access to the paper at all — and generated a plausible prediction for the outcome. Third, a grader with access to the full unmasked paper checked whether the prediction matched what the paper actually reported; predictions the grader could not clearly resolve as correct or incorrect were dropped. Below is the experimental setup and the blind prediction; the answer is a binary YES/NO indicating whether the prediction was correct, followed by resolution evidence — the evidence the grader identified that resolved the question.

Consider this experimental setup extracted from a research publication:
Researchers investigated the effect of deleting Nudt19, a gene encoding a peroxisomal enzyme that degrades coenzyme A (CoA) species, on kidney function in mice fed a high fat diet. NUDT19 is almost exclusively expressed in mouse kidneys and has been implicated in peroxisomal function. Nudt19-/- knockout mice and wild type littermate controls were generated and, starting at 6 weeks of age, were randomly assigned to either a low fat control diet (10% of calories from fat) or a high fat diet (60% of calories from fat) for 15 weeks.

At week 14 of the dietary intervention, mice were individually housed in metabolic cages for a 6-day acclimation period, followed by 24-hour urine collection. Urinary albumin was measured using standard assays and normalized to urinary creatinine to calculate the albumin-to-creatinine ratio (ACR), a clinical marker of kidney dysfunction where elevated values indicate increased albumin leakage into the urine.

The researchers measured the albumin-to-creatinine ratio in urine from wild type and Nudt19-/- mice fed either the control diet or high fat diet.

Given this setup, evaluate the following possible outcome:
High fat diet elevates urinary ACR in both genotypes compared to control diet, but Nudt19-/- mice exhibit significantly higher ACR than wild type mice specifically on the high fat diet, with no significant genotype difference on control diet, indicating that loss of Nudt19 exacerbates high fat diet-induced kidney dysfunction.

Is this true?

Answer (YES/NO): YES